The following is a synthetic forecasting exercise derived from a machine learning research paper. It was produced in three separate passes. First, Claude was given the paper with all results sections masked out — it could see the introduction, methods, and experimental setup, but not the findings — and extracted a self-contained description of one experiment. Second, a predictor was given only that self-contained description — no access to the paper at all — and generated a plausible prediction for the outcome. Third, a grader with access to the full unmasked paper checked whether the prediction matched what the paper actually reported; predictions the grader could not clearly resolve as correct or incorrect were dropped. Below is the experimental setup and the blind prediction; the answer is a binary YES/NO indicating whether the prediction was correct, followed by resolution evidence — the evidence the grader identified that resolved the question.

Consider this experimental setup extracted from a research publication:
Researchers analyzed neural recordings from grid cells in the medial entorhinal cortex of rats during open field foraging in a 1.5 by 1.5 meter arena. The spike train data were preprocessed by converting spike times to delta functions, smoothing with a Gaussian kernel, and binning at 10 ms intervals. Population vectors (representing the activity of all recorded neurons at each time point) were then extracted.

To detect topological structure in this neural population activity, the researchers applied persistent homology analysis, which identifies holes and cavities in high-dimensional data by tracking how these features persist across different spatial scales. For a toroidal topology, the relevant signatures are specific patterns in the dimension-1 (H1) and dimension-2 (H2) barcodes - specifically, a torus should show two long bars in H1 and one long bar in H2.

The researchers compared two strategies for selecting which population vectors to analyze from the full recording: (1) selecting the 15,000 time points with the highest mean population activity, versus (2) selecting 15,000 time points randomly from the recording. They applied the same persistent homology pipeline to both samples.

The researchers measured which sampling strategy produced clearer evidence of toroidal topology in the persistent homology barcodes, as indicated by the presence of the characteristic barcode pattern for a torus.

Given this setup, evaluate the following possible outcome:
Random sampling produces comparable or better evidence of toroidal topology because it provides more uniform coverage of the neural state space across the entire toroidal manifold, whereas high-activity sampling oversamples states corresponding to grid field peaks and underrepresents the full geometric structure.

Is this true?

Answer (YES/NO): NO